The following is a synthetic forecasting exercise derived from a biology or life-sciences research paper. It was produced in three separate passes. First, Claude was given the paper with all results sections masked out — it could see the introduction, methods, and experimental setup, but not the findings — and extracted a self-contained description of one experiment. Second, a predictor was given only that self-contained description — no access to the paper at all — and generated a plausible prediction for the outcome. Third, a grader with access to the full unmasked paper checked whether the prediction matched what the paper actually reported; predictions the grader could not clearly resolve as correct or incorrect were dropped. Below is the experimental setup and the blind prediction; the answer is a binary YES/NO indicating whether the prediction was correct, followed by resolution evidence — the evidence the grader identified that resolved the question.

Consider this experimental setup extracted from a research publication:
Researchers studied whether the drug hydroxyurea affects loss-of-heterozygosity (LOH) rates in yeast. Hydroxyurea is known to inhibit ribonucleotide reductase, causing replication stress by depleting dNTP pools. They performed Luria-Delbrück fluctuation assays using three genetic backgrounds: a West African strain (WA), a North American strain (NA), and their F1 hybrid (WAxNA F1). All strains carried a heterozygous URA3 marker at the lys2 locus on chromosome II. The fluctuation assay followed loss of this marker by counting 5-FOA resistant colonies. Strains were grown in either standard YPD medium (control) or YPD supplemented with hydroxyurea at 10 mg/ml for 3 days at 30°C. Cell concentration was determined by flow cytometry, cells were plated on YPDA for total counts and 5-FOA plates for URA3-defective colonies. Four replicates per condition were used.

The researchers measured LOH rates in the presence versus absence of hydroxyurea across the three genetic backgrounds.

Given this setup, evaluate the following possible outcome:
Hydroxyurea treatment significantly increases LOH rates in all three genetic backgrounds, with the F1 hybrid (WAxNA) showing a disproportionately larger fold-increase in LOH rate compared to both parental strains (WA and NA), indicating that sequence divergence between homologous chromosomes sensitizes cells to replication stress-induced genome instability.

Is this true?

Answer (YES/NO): NO